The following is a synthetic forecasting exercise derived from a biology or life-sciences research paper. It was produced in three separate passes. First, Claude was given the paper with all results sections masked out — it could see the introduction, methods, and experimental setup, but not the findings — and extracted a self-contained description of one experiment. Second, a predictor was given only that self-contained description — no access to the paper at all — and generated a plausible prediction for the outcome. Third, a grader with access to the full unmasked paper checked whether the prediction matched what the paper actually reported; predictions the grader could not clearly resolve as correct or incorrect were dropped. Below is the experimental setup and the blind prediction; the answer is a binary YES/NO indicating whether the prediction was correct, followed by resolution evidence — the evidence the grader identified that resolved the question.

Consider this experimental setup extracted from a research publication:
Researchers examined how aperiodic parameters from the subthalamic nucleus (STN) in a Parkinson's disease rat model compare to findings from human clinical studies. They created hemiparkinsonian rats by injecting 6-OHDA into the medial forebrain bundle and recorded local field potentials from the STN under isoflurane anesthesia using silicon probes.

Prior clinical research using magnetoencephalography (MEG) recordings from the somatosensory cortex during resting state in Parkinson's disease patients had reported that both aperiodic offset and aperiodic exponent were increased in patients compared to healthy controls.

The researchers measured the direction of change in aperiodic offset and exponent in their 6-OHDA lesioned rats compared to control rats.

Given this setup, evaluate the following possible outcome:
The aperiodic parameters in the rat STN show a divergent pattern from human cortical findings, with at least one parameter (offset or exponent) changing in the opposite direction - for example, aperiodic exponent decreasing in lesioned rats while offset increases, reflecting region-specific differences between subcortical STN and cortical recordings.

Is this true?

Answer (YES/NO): YES